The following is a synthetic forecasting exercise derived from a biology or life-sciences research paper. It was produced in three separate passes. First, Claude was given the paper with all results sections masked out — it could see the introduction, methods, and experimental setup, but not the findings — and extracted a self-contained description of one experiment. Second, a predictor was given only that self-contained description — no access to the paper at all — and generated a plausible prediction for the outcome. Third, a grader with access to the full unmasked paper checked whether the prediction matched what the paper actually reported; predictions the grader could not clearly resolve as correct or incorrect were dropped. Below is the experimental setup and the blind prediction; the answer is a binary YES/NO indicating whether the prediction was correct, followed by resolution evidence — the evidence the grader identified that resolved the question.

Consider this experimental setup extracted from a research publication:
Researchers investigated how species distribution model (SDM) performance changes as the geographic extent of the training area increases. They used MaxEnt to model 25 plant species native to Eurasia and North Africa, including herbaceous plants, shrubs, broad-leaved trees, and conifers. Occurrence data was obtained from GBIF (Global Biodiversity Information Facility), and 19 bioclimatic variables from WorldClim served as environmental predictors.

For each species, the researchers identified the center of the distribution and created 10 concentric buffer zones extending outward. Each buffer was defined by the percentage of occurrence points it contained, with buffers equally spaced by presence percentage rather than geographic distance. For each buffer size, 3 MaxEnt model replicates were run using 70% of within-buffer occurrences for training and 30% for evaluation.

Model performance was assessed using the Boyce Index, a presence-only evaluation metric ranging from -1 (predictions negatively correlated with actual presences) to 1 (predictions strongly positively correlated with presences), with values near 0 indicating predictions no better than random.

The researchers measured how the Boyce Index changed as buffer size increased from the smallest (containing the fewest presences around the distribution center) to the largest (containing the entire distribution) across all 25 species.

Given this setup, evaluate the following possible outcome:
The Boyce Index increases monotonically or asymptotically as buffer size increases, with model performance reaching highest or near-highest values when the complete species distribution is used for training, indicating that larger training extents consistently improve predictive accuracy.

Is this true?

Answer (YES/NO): NO